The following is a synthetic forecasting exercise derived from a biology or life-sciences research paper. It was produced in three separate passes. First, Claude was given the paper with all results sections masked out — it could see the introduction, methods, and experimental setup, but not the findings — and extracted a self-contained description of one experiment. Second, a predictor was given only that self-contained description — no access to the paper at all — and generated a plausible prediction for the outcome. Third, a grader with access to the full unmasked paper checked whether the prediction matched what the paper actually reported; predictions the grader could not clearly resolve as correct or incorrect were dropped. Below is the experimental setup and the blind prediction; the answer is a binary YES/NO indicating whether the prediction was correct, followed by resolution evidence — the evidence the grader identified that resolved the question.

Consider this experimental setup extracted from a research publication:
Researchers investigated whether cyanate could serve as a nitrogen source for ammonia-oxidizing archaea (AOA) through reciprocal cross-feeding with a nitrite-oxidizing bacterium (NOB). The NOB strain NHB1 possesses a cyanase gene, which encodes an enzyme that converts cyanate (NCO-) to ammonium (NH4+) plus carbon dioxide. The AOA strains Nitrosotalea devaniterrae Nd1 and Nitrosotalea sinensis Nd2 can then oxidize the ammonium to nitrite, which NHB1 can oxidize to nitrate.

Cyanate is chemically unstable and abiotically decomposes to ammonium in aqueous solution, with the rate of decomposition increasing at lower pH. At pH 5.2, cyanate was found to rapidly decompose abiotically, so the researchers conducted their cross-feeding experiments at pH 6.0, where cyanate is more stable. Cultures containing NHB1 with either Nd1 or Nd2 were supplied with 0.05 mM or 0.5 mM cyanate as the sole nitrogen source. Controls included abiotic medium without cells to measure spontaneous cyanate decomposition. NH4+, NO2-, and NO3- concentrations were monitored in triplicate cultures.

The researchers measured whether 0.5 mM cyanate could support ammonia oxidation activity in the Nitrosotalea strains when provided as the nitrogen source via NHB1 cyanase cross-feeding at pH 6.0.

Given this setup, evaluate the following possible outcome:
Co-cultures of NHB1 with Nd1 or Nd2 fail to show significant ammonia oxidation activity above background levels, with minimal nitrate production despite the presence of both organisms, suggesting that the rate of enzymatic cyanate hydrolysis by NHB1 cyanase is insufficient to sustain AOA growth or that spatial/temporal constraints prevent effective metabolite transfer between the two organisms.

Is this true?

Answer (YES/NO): NO